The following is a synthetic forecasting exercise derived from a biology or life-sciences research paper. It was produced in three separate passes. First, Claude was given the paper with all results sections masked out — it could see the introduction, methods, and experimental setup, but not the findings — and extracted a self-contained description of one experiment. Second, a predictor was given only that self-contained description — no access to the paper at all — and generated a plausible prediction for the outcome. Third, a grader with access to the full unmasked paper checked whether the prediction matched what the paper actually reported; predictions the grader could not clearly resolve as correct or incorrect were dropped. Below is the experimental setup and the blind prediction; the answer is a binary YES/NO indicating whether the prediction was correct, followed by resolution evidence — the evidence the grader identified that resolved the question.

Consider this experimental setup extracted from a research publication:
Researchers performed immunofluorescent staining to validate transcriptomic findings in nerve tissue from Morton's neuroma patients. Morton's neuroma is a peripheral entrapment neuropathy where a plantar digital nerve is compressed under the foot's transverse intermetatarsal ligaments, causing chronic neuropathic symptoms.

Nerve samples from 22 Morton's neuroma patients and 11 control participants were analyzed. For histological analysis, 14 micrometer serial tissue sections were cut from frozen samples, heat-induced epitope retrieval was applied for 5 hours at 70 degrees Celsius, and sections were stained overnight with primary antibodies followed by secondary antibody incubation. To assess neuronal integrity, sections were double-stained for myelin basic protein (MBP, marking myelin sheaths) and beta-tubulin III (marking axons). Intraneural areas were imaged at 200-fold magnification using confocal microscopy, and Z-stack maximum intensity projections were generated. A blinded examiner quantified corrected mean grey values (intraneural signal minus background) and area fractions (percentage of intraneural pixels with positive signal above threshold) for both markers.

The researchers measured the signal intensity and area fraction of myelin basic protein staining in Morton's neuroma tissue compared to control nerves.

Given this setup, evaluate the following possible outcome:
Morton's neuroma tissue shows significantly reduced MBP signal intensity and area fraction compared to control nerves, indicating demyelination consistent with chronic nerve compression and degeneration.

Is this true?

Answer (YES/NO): YES